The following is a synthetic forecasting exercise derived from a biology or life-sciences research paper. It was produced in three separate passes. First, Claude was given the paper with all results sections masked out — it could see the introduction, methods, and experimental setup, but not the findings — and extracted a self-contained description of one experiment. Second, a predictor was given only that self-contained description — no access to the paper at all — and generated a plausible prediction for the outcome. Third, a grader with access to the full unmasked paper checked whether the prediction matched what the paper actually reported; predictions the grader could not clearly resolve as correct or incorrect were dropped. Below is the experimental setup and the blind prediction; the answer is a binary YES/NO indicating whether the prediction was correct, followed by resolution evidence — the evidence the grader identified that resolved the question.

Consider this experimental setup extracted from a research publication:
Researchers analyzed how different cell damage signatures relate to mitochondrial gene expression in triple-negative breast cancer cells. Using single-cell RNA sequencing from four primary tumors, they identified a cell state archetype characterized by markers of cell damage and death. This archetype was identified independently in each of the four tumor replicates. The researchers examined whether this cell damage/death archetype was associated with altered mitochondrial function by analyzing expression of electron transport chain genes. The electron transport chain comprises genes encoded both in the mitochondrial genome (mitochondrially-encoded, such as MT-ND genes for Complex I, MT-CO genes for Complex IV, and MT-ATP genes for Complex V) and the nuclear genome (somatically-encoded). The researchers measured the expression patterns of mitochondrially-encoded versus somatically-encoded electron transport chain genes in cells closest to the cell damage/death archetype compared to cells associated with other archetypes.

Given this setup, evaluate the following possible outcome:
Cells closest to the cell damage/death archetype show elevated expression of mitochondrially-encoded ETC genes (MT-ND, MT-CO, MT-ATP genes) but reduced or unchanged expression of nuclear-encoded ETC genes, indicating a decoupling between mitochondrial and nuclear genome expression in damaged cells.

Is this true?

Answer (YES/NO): YES